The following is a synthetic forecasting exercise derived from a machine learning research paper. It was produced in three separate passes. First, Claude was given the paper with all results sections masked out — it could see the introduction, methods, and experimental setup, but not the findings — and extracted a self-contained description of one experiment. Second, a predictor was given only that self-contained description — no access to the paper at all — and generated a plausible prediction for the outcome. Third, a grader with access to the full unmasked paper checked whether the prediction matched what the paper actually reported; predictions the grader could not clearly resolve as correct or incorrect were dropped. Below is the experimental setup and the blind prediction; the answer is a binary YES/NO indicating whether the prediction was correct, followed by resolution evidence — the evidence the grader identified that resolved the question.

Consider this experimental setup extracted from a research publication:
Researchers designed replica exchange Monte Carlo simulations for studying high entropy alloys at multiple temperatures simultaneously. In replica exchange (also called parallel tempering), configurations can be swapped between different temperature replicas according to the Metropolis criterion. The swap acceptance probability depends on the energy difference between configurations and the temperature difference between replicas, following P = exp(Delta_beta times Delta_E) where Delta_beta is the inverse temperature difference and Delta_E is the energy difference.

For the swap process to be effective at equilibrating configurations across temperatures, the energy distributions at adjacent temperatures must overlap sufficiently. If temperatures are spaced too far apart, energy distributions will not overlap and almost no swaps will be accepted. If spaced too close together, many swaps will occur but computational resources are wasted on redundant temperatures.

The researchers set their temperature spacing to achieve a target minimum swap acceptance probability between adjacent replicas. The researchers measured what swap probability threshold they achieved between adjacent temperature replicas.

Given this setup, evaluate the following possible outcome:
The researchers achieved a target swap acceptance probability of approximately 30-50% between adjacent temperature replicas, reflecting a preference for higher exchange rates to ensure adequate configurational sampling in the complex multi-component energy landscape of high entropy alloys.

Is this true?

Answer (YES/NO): NO